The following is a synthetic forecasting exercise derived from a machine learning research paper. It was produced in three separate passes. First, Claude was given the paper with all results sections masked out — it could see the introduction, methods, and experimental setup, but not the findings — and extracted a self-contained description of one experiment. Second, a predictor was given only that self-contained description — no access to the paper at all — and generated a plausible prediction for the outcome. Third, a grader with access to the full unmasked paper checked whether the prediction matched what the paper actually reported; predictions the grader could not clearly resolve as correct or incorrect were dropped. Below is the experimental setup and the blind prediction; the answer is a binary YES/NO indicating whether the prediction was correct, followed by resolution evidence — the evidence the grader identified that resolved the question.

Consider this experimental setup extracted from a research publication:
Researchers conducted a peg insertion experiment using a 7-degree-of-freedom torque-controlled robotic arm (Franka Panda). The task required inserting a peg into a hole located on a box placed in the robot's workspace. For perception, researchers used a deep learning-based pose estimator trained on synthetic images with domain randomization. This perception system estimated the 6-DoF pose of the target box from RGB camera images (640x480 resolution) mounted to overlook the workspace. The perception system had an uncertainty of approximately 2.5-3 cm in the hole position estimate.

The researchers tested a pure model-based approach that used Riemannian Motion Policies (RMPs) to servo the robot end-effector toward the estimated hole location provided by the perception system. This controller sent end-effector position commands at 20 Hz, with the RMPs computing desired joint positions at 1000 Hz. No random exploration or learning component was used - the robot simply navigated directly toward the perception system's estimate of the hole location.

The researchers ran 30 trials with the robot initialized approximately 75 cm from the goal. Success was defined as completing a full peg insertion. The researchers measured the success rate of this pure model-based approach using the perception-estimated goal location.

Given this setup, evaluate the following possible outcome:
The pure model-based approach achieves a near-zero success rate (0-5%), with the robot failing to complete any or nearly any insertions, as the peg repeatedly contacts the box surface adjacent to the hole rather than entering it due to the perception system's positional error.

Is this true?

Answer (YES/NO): YES